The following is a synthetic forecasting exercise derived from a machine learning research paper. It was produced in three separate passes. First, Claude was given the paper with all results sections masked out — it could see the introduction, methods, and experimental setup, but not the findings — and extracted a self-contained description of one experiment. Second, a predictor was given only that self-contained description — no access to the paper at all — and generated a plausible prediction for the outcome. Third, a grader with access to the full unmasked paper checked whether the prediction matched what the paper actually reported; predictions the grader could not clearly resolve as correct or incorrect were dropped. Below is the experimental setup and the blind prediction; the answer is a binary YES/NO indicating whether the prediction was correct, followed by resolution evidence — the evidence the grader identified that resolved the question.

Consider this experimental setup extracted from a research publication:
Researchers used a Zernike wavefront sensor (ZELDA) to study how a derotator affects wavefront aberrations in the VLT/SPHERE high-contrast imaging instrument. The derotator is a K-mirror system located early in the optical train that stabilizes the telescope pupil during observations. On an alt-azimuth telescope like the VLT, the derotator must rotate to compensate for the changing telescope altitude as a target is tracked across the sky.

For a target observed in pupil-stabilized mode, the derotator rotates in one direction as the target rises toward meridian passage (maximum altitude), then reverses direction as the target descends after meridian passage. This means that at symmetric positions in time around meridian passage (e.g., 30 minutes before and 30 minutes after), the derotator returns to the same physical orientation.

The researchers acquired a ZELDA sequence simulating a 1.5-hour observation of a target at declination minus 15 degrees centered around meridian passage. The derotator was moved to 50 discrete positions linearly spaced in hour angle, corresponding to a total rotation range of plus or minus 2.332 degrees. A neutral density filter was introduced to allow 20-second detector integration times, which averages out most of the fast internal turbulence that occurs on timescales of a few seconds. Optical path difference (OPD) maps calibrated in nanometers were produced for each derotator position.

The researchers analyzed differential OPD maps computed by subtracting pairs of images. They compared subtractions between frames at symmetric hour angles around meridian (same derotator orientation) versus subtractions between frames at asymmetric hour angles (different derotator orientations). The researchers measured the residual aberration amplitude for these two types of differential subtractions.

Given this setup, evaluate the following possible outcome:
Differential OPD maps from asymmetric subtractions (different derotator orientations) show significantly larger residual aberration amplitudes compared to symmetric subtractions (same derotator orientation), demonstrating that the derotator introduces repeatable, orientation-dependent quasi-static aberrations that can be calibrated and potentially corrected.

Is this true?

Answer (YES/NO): YES